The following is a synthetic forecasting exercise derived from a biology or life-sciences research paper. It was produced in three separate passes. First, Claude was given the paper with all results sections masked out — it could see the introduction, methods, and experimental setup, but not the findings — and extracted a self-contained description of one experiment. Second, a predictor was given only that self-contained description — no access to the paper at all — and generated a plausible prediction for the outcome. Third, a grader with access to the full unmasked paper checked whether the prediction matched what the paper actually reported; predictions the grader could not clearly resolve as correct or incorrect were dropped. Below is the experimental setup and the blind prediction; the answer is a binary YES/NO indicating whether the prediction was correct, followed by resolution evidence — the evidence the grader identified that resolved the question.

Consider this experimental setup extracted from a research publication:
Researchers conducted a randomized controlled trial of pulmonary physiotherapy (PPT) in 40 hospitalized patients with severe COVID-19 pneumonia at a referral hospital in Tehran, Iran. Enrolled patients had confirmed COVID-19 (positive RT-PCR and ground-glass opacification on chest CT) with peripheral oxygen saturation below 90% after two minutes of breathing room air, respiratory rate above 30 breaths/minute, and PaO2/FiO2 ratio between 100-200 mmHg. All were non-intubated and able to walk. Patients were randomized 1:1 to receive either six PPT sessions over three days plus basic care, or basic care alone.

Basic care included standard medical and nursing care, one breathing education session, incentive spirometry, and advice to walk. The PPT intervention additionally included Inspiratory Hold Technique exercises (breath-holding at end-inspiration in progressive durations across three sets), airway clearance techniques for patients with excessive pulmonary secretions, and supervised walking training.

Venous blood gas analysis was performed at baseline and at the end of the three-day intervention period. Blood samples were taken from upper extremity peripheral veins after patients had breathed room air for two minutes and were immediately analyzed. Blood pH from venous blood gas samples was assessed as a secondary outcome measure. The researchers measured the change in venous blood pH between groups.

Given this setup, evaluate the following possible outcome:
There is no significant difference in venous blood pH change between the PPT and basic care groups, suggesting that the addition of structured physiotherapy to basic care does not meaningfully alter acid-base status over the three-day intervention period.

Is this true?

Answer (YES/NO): NO